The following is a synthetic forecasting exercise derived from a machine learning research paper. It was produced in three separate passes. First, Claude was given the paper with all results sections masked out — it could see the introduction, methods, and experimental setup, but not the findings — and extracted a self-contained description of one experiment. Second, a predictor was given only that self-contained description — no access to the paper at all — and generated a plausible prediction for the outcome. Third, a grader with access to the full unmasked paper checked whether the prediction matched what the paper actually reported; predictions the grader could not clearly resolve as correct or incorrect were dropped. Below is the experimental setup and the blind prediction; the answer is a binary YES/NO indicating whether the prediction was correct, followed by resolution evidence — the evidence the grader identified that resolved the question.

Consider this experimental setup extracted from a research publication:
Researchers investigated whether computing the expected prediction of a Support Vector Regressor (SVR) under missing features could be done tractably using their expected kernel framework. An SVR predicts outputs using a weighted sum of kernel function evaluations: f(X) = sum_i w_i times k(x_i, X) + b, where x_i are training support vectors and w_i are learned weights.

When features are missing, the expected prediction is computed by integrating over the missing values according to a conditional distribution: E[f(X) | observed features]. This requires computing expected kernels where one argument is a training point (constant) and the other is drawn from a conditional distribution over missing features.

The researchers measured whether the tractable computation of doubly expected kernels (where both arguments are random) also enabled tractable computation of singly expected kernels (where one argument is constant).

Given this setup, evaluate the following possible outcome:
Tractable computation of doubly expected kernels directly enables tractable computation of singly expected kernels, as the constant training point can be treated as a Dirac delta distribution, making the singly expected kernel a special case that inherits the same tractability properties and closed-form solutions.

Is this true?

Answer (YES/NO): YES